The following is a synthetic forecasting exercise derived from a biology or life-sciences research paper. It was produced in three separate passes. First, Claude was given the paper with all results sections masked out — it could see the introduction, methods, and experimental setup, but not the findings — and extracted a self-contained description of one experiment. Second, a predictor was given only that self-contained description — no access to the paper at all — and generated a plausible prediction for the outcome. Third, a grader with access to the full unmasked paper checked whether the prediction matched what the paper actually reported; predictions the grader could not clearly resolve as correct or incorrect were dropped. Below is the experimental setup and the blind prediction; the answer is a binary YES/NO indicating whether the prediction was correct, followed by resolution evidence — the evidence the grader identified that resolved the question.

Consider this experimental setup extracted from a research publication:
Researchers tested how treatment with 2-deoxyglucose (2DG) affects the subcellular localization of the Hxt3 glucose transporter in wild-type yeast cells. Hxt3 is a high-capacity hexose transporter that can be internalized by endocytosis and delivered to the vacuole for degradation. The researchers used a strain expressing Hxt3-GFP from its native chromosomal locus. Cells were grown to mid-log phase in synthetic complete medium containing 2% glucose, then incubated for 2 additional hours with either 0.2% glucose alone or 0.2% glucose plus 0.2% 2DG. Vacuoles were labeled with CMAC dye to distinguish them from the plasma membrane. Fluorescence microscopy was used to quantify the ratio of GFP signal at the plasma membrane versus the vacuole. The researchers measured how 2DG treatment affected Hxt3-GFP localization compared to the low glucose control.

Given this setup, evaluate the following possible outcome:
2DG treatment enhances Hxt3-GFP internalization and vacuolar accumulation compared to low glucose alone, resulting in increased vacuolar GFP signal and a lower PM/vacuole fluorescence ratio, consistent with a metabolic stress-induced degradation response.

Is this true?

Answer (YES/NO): YES